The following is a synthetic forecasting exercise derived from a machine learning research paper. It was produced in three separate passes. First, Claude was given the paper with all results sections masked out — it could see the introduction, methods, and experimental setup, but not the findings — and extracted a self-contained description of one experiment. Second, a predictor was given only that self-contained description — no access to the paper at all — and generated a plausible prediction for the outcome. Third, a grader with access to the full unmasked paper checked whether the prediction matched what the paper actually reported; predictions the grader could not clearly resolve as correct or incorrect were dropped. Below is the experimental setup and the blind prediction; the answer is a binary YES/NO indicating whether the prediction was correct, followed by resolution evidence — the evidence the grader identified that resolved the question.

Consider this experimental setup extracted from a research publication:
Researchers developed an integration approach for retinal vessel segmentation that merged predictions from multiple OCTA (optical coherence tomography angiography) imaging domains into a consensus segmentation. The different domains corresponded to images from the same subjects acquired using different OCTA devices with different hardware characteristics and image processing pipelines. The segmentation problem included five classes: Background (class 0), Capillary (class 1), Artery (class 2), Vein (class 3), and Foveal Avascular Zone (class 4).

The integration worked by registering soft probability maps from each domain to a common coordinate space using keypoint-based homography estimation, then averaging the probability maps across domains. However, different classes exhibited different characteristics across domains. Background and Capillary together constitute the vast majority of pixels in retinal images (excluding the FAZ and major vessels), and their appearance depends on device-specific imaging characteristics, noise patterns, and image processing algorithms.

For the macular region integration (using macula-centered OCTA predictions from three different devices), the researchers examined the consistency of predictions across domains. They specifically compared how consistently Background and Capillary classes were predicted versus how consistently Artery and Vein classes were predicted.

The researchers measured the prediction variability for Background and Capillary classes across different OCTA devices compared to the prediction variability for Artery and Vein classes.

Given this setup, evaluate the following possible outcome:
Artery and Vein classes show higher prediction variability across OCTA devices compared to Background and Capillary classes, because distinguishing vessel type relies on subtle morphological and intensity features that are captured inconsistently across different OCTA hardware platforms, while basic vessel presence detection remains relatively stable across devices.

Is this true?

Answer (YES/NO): NO